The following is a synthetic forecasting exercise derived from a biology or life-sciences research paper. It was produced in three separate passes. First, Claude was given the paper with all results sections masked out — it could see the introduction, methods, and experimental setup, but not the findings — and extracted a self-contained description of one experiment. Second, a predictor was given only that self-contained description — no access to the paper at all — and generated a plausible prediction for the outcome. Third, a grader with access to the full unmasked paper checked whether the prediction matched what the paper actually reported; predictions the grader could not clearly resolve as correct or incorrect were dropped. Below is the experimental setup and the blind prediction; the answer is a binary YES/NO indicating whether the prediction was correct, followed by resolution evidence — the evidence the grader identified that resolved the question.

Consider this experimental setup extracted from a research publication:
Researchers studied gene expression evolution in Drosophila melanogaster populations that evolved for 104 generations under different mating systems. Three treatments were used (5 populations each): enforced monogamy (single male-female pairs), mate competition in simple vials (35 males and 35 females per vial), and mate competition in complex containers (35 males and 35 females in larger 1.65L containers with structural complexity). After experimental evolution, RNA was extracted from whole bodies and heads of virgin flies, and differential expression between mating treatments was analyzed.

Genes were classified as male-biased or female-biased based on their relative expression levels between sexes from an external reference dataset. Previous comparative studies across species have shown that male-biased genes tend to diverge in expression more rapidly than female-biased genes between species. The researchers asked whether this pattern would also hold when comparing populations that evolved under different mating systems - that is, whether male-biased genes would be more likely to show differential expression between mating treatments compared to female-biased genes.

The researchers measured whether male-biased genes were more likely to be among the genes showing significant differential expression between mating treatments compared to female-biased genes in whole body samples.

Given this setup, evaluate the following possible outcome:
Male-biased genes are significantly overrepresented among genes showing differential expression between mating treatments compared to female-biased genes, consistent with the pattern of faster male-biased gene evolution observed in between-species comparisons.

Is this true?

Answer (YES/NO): YES